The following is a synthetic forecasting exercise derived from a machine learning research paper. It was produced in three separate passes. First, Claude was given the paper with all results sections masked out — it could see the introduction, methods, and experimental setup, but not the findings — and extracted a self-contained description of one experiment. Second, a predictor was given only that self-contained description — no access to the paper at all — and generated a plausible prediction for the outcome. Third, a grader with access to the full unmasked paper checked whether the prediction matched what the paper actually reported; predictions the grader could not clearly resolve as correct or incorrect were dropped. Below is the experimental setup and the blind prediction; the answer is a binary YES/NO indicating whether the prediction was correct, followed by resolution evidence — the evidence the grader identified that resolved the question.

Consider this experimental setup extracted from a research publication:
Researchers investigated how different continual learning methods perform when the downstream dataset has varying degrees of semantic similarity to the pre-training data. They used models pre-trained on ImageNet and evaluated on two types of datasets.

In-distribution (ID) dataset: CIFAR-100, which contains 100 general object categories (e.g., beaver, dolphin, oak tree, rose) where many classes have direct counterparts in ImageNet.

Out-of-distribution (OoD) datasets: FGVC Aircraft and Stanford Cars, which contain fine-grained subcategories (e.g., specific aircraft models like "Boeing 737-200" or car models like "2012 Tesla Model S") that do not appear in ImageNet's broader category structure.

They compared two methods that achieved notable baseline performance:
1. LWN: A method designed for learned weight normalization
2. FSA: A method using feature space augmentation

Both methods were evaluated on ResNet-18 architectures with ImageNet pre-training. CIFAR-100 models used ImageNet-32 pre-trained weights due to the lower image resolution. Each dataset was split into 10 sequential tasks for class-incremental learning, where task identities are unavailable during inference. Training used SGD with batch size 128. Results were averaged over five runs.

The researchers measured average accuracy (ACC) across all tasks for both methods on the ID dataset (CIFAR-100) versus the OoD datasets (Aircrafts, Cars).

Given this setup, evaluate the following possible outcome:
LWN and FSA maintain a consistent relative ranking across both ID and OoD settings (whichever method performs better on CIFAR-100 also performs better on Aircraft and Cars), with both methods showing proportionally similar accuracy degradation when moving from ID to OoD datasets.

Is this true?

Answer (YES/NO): NO